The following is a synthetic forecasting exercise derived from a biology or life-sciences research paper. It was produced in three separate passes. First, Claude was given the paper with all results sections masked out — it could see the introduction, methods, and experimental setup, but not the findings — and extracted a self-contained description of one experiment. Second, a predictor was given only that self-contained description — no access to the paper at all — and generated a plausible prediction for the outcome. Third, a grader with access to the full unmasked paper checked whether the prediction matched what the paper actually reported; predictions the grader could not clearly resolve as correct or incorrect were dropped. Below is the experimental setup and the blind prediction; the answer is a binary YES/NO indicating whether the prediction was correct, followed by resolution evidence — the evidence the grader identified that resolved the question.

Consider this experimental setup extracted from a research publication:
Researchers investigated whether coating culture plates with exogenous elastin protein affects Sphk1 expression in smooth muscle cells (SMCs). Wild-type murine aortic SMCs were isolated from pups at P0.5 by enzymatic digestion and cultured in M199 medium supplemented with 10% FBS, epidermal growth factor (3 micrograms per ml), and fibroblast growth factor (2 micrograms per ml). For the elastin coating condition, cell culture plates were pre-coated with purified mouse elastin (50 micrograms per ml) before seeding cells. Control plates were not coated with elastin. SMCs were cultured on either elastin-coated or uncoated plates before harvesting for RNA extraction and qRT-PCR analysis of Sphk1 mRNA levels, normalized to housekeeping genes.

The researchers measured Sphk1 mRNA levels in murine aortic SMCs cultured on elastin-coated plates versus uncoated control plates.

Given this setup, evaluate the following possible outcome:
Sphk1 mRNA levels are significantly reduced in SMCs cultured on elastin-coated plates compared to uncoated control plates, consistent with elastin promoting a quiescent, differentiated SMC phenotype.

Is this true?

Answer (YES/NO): YES